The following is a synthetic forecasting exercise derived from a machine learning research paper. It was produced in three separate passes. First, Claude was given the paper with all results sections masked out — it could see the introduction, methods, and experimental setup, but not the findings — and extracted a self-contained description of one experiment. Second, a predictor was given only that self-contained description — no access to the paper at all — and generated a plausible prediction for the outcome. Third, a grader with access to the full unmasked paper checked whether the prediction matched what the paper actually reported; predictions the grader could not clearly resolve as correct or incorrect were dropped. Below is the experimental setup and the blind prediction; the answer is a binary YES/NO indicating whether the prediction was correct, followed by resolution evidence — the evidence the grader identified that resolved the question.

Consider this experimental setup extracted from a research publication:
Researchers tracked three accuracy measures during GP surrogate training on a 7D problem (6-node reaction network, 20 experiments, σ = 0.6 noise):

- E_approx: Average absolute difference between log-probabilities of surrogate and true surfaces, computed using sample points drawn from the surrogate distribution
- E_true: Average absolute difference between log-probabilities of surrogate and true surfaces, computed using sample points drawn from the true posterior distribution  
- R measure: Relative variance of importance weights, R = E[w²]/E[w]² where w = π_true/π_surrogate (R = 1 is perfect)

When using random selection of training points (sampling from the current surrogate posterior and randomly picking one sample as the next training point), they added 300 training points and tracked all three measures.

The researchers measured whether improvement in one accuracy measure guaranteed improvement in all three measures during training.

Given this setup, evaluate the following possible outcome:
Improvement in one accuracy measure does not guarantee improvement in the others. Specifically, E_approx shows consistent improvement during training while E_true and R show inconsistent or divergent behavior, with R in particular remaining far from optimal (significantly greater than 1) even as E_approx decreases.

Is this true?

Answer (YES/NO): NO